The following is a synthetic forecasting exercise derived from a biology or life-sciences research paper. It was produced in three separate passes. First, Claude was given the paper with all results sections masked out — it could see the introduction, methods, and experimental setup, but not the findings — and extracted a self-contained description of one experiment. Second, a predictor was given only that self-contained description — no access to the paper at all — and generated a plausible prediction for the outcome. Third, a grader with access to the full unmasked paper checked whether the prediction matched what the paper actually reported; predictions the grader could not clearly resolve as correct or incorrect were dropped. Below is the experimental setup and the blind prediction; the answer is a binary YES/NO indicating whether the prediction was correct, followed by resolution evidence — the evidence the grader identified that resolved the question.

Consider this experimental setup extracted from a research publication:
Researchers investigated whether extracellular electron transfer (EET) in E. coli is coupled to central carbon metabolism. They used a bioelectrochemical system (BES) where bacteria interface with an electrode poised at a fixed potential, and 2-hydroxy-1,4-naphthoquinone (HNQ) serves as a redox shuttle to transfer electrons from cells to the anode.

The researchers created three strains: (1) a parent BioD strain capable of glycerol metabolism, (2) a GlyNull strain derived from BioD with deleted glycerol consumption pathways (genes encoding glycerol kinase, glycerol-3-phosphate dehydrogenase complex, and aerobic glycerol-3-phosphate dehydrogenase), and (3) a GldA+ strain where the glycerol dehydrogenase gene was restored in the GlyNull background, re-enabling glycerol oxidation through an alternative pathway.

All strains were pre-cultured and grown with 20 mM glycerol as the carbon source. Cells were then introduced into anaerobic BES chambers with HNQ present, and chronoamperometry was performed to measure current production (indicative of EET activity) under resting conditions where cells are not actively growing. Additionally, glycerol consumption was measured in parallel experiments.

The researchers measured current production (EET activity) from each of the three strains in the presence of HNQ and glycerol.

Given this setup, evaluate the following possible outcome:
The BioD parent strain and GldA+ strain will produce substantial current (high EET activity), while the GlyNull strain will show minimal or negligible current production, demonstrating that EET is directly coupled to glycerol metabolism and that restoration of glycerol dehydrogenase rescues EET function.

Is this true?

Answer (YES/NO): YES